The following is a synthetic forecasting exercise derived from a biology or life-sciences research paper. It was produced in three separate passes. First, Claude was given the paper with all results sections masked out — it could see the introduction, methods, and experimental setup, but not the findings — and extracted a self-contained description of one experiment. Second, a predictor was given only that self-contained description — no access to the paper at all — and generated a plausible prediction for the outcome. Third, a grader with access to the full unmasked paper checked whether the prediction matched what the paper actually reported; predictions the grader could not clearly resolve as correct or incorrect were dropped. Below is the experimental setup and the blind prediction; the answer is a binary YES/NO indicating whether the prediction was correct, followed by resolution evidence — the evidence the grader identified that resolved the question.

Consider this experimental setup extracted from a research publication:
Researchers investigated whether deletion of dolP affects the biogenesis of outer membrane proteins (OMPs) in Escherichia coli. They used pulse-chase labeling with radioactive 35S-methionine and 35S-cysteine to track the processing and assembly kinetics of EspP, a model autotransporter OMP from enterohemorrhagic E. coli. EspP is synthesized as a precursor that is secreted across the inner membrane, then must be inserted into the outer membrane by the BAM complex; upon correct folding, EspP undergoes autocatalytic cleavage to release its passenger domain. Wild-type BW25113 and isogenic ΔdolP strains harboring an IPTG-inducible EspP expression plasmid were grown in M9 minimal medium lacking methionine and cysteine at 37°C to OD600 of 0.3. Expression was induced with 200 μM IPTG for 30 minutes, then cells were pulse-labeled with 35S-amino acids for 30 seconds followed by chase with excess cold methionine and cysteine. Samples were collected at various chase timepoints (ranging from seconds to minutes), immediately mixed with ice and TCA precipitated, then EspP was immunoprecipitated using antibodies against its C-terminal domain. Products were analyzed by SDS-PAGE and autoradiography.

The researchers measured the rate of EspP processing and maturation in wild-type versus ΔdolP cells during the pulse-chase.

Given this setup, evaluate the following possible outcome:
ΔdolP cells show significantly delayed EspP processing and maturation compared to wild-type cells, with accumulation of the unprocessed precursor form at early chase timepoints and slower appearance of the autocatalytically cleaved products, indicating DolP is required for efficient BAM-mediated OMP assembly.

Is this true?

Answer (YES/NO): NO